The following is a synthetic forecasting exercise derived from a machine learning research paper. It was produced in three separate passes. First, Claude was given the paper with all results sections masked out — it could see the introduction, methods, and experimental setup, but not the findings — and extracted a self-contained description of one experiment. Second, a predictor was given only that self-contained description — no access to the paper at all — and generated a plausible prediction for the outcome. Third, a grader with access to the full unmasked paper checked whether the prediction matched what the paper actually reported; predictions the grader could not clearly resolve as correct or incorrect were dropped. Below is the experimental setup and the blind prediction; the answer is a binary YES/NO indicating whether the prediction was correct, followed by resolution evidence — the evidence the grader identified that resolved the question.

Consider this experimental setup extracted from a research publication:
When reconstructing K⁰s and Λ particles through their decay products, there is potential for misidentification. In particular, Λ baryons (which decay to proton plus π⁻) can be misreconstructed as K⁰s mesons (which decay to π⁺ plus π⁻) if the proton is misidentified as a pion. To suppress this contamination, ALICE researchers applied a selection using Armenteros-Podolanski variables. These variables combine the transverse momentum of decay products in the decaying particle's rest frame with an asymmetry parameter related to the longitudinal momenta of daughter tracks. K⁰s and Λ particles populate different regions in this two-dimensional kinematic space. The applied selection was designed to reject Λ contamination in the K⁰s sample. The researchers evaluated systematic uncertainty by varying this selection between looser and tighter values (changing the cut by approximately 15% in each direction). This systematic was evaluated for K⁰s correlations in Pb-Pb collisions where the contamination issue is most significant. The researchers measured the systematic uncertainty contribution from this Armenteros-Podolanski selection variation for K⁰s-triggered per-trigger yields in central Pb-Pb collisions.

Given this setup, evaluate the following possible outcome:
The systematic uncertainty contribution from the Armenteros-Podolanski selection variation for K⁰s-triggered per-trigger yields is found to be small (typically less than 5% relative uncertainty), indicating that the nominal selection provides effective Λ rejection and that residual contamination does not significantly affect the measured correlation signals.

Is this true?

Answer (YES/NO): YES